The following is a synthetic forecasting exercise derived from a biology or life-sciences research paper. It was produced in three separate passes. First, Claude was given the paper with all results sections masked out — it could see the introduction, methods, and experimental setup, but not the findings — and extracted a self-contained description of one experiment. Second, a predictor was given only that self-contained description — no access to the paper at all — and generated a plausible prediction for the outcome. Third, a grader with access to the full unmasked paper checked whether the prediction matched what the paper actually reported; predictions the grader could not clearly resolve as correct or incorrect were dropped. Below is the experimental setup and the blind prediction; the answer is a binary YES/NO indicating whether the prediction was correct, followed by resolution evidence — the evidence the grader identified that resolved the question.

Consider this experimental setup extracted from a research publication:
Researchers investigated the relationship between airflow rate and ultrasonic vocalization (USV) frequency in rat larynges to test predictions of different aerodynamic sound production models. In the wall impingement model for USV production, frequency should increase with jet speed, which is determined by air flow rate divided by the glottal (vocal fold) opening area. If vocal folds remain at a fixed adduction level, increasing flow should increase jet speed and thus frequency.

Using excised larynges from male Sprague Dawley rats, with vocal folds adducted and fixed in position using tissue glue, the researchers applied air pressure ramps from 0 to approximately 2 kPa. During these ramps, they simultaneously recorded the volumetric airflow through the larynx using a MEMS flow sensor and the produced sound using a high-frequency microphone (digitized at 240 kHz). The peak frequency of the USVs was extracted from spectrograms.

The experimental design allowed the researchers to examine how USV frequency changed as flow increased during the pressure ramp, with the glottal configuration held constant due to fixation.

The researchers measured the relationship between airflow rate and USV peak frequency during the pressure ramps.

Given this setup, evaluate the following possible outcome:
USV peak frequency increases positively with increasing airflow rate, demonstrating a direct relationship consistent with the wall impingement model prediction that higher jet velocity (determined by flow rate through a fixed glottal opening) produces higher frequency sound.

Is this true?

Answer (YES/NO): YES